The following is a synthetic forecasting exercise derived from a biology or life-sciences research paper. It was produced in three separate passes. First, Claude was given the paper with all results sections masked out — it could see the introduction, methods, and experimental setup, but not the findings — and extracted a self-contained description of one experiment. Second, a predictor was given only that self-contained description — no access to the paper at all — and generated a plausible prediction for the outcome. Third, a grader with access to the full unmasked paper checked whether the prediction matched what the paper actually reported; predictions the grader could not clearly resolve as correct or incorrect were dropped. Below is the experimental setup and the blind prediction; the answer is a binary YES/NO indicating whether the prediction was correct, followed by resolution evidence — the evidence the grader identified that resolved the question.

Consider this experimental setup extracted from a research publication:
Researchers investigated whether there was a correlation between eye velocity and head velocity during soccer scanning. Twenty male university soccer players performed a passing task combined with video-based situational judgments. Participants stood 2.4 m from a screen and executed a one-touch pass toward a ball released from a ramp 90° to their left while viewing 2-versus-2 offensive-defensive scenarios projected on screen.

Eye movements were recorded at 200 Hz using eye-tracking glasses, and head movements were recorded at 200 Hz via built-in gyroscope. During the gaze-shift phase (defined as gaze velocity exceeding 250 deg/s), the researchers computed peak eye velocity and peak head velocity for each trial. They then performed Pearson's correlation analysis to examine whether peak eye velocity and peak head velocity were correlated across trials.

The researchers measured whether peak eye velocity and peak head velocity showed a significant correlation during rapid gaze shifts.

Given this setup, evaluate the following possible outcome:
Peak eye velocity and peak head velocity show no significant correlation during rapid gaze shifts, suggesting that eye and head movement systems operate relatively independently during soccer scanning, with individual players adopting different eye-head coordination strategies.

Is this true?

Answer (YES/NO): NO